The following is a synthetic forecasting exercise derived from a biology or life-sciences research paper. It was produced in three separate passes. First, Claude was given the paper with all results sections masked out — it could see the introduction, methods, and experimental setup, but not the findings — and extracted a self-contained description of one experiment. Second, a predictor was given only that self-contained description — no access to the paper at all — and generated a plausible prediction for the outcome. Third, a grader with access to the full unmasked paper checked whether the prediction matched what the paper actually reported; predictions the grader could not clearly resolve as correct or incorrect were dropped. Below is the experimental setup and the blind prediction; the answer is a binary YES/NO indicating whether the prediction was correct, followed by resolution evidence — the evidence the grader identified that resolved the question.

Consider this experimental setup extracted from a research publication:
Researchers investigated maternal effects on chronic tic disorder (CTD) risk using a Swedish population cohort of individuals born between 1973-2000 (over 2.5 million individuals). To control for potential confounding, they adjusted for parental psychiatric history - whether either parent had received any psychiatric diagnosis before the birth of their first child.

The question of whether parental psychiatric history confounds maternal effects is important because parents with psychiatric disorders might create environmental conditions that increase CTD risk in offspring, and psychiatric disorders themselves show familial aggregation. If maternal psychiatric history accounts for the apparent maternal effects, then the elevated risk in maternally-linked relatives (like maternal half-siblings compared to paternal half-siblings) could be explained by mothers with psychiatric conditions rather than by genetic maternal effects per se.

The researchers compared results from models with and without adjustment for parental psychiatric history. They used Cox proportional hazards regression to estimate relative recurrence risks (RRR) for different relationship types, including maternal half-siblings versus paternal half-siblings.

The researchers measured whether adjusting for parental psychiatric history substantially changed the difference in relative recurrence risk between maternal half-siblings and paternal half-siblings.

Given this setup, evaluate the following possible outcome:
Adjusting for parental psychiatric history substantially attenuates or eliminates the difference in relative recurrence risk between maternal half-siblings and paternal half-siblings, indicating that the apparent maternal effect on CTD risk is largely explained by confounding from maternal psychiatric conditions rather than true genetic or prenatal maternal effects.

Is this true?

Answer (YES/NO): NO